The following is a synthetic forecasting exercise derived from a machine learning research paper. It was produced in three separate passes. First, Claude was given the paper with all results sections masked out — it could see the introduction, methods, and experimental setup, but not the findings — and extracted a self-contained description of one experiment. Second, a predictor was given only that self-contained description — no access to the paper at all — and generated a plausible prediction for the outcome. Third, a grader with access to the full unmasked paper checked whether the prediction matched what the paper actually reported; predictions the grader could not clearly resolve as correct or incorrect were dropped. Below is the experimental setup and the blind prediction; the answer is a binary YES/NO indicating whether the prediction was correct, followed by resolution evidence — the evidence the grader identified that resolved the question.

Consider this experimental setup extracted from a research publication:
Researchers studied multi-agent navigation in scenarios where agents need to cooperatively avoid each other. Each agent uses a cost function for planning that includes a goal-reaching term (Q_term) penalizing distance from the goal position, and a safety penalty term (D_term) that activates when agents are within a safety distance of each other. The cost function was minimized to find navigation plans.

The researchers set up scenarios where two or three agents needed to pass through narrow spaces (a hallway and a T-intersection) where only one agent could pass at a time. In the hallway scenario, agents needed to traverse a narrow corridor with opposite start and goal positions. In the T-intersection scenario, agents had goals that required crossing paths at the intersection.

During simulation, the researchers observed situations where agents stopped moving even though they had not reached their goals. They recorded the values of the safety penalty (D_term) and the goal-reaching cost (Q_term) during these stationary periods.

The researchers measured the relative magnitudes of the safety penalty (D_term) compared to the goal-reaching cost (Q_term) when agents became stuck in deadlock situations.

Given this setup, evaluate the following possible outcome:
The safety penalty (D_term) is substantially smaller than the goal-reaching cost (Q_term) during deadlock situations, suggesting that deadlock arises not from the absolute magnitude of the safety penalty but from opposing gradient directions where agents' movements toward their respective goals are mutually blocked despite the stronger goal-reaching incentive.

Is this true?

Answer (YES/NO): NO